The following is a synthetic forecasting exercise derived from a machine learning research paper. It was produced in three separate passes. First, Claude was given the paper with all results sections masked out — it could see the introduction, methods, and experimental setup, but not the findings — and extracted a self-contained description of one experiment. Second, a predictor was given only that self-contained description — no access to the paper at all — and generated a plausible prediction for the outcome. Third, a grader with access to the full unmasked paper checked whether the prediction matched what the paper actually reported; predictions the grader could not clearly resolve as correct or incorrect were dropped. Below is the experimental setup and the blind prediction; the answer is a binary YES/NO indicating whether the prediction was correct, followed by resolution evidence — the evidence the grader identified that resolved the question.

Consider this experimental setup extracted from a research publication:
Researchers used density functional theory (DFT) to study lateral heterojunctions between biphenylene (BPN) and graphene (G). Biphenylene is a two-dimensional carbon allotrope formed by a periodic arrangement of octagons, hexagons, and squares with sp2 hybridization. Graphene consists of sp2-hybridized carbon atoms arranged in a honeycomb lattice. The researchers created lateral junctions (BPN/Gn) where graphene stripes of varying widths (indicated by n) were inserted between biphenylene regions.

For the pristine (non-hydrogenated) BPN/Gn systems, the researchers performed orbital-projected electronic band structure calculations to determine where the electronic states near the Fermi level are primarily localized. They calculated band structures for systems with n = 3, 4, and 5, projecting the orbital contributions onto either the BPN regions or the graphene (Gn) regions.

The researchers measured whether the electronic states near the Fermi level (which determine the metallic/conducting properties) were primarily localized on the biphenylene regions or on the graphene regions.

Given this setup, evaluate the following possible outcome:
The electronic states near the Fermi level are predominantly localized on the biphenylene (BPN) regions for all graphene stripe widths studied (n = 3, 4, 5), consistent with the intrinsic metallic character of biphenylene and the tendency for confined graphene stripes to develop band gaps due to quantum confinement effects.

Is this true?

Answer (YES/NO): NO